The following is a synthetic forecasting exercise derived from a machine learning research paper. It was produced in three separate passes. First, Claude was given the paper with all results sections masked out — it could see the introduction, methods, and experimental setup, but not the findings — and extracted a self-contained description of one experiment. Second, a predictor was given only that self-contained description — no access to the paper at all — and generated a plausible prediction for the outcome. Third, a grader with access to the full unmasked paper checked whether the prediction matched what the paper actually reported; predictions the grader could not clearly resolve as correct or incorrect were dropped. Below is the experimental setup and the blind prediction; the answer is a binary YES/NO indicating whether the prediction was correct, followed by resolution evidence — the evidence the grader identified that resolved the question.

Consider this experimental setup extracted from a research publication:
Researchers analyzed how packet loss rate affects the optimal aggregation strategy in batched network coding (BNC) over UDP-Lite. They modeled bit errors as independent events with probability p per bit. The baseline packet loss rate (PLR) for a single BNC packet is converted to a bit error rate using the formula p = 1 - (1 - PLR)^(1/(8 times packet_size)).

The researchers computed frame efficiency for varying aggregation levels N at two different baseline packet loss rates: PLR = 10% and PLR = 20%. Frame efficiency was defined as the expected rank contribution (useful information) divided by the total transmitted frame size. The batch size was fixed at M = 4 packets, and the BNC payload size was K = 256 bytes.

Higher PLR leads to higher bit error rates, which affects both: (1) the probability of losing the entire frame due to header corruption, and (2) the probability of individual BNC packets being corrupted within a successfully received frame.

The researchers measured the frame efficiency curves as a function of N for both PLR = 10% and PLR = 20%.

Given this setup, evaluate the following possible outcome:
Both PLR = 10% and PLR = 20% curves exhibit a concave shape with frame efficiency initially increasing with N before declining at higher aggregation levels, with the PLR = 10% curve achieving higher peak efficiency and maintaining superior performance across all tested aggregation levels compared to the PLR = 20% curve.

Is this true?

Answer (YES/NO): NO